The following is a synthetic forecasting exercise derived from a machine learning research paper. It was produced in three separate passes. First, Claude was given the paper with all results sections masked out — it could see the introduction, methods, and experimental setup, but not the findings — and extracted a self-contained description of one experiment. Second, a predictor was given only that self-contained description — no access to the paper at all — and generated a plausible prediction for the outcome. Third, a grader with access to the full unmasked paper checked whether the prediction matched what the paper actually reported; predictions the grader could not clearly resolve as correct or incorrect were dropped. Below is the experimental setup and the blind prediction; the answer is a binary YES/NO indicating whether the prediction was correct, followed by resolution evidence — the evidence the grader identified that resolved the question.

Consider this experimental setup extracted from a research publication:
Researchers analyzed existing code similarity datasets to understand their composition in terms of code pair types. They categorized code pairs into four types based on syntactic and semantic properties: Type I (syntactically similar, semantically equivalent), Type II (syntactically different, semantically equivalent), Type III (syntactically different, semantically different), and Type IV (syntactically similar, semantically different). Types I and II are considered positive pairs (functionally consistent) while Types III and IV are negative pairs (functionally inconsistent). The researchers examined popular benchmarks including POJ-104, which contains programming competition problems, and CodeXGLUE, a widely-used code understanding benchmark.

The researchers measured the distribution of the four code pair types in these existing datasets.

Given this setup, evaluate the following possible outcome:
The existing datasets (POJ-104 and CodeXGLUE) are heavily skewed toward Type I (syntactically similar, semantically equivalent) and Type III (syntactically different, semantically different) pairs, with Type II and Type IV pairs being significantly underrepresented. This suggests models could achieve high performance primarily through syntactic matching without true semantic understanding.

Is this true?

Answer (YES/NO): NO